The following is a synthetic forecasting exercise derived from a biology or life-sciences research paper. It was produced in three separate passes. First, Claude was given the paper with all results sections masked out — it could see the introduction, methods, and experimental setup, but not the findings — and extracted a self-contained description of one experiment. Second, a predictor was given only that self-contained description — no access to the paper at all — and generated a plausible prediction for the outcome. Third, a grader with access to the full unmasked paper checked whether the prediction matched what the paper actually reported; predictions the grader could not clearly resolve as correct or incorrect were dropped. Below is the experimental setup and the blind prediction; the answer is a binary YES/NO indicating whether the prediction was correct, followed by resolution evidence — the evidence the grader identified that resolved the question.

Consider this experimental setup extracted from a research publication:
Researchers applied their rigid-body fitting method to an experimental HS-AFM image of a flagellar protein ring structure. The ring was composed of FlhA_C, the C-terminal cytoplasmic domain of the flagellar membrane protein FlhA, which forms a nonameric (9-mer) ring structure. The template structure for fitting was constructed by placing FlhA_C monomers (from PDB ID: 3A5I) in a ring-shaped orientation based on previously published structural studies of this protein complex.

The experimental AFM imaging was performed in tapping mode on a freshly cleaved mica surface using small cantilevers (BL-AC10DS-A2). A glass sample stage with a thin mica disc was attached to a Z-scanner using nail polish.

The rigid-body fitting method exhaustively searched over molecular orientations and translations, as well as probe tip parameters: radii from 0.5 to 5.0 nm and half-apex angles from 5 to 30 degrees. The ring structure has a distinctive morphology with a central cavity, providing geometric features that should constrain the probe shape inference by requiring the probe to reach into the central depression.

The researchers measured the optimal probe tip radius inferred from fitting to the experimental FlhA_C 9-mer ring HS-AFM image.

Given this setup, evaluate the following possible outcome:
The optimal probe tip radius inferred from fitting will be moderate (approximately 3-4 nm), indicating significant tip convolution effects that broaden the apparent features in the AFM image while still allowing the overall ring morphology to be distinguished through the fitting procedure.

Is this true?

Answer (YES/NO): NO